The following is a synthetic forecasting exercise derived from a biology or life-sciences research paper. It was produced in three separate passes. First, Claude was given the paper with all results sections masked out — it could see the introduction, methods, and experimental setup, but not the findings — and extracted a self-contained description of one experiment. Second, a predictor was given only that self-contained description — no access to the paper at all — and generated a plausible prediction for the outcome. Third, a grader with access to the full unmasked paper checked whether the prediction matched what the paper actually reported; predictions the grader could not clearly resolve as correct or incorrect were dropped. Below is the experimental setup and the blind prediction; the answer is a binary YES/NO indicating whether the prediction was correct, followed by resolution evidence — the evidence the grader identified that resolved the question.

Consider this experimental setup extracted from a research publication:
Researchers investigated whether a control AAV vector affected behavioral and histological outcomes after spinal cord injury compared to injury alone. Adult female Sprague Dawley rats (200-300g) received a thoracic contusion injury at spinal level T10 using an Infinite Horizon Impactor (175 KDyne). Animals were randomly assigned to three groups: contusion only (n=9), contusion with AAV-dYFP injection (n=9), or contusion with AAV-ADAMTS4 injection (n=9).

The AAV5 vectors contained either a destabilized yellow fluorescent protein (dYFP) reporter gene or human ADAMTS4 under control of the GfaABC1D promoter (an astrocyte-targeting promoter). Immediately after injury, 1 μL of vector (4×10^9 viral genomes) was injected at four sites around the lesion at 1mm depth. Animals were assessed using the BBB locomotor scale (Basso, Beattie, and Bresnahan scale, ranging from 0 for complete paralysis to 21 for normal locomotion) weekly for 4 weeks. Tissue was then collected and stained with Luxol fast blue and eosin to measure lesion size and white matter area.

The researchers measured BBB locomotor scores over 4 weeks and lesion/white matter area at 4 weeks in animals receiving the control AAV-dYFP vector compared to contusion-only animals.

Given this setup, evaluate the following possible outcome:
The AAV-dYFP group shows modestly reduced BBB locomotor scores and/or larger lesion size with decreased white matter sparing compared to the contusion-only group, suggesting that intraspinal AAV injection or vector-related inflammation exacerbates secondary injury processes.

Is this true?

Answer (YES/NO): NO